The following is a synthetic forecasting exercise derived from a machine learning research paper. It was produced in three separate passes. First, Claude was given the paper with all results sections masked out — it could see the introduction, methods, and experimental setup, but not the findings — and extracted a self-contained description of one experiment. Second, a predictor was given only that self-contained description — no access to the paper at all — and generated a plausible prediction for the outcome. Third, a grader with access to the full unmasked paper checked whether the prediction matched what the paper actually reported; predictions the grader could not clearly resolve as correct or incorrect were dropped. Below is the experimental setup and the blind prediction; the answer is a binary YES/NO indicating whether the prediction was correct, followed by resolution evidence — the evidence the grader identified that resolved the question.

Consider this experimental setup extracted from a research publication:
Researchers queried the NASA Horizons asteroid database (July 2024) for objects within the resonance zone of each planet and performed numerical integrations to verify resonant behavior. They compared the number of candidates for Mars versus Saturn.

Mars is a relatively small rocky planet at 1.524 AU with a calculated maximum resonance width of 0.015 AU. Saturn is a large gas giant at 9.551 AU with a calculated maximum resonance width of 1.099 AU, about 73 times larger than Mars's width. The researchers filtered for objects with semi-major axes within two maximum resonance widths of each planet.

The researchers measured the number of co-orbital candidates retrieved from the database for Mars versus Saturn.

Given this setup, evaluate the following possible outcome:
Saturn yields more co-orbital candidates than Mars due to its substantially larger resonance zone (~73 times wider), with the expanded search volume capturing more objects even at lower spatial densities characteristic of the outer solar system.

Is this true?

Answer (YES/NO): NO